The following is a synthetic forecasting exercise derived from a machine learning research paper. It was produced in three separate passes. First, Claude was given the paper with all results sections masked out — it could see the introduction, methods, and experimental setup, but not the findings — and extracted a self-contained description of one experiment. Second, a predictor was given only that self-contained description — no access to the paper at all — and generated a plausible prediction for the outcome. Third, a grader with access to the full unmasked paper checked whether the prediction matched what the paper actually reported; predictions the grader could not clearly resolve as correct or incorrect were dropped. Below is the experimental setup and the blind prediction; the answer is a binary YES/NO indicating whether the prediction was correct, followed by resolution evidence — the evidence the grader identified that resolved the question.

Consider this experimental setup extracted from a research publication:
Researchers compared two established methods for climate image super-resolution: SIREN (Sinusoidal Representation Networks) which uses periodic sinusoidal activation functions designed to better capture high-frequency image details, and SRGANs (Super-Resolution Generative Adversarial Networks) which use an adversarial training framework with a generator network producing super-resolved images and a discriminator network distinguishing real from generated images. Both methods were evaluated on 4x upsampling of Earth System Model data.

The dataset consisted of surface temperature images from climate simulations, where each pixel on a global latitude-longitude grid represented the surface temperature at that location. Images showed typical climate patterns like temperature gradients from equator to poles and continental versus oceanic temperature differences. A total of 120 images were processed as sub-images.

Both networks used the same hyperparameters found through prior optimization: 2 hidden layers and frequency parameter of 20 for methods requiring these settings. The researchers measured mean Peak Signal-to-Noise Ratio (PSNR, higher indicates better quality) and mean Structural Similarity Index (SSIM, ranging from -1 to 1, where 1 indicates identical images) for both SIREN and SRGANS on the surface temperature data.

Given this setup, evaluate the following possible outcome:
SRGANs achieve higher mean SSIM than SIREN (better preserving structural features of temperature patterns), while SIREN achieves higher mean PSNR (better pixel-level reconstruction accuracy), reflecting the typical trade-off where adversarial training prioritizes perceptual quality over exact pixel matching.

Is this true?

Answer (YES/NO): NO